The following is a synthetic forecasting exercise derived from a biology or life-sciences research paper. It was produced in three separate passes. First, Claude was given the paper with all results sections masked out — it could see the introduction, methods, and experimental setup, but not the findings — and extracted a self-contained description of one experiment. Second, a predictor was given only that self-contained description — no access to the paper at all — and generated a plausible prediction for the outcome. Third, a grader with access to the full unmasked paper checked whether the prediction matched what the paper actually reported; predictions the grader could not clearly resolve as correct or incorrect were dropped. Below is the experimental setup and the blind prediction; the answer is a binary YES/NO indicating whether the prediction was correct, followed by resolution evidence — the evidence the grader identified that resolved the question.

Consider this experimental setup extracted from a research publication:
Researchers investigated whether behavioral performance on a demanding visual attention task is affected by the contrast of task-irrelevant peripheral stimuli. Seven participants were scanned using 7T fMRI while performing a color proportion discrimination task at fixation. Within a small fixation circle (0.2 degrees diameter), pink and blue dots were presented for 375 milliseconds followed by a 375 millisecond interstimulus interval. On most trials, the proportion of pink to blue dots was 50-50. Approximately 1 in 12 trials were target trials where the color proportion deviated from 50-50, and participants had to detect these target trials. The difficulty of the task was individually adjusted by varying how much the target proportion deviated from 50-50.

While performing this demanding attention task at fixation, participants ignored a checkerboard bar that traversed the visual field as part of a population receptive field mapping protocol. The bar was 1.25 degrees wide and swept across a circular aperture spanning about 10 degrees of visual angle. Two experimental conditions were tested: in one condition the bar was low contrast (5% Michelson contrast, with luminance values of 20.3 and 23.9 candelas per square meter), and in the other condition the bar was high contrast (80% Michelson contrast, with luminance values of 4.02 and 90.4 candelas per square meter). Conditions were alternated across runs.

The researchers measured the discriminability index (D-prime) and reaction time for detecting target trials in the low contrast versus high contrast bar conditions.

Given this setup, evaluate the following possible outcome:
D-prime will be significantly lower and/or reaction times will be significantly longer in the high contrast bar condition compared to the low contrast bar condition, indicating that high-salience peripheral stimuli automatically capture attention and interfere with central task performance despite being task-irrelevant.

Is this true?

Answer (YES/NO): NO